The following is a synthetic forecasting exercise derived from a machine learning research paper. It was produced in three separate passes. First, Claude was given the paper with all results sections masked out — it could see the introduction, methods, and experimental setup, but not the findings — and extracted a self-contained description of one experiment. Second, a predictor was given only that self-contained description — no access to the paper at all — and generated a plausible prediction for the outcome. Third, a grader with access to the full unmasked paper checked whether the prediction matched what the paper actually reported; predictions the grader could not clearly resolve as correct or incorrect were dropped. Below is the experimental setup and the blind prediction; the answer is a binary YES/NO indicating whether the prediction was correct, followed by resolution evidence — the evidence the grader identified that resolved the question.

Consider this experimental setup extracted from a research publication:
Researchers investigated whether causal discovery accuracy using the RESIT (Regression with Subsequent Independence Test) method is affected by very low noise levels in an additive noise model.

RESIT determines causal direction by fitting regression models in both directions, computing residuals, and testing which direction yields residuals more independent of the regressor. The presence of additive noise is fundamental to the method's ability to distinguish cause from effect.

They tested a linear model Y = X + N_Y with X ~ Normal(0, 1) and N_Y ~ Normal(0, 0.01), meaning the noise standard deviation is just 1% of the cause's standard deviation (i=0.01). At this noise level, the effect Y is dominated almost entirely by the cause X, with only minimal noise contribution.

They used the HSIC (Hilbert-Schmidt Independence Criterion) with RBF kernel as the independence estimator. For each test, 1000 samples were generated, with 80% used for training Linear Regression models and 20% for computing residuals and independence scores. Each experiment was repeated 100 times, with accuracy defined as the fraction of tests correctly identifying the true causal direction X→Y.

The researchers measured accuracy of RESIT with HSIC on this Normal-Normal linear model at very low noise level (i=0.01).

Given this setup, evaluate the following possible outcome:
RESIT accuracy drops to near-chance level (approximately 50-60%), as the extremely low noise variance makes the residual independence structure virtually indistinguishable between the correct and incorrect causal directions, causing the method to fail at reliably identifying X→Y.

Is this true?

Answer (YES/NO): YES